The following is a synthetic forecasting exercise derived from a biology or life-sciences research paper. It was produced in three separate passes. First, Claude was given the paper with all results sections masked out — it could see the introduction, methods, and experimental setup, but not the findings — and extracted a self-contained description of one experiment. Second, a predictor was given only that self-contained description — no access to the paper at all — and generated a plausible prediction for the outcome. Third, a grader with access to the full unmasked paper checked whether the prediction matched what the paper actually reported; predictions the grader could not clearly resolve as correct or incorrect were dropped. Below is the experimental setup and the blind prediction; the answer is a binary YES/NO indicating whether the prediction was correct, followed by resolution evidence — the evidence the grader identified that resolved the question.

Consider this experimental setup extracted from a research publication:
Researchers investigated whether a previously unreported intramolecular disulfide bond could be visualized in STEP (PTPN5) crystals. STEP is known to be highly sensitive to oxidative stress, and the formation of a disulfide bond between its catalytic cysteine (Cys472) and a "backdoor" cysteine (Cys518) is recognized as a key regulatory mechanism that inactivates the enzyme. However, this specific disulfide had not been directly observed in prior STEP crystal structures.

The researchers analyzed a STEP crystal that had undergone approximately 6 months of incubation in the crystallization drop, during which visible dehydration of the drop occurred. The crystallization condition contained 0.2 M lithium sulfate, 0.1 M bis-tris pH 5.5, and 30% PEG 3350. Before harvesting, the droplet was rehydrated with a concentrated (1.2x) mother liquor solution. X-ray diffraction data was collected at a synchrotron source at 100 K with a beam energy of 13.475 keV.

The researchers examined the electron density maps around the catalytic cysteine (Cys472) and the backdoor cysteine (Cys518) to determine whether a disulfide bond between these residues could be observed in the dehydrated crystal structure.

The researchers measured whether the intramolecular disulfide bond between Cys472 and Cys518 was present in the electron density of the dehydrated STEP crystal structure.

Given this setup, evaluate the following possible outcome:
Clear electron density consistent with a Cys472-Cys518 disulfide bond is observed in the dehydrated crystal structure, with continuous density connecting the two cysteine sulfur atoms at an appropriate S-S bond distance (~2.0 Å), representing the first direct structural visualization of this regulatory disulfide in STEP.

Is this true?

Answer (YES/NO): NO